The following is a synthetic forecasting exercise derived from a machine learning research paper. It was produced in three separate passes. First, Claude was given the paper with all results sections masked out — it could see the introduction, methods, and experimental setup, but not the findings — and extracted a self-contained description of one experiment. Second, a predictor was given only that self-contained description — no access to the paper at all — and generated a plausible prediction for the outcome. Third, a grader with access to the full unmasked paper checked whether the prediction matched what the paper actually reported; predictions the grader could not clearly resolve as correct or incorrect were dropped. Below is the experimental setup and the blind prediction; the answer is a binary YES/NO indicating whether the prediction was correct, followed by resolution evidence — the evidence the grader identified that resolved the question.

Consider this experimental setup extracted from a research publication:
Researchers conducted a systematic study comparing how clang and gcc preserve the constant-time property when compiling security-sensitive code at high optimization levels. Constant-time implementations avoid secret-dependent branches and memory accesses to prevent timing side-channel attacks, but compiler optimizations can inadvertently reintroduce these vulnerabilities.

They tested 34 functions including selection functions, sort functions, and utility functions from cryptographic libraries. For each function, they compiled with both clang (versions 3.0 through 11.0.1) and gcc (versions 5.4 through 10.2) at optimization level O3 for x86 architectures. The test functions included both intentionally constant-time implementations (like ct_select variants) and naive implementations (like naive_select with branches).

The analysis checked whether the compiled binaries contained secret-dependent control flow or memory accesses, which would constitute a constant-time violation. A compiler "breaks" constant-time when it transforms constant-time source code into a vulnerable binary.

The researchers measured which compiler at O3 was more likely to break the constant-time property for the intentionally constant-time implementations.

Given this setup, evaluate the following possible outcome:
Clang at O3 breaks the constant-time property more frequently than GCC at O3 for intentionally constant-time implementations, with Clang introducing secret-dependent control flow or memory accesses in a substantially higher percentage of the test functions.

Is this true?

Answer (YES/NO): YES